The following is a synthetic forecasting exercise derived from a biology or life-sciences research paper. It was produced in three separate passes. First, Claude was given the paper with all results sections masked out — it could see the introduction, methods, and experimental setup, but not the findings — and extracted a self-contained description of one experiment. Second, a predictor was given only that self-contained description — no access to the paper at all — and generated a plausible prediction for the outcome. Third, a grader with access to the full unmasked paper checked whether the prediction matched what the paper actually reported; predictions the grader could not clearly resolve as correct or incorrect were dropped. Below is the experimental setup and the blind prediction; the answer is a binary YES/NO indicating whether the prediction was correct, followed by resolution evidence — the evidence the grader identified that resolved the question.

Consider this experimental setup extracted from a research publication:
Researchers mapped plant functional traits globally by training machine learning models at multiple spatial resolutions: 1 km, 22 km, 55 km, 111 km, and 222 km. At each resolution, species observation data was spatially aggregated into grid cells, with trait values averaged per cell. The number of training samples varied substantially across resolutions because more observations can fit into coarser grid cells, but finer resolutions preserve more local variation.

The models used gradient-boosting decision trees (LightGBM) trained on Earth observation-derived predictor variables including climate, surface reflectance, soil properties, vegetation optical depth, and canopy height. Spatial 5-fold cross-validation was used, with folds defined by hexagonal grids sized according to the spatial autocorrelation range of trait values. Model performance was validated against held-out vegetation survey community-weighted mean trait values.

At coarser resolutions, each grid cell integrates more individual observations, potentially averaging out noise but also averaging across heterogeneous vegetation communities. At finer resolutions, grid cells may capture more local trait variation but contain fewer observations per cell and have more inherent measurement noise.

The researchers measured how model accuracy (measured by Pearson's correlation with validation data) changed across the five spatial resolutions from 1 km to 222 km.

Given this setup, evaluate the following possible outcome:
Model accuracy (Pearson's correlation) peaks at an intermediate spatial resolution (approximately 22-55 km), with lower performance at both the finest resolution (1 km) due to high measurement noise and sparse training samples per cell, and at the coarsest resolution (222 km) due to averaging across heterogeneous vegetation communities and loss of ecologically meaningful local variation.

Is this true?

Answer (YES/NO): YES